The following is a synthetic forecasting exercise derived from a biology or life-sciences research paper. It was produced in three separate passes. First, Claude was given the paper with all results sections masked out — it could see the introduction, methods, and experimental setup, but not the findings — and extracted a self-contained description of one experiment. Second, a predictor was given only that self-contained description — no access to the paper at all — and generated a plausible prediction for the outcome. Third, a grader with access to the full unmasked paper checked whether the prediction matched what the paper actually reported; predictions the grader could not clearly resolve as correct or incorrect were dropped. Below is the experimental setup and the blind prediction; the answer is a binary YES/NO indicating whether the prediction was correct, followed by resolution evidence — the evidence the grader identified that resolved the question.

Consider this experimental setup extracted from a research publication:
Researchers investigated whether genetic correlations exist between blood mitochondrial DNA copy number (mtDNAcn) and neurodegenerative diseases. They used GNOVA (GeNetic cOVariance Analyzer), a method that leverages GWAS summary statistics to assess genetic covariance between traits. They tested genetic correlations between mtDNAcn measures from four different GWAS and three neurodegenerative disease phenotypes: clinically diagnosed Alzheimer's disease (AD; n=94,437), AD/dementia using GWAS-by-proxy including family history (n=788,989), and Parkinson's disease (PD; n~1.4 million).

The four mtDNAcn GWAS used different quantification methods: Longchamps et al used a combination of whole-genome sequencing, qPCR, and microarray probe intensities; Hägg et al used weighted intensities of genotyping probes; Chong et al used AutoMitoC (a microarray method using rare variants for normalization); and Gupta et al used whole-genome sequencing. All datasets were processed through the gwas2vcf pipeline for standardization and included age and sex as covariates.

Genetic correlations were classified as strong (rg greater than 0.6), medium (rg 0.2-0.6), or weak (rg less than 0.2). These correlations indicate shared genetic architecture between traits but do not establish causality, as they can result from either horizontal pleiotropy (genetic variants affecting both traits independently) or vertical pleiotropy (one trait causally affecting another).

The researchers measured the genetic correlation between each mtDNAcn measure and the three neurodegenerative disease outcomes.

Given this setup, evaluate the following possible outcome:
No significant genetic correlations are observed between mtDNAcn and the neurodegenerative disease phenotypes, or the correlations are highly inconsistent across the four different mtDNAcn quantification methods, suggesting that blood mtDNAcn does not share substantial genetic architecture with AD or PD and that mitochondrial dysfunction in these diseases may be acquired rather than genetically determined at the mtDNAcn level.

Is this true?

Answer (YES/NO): NO